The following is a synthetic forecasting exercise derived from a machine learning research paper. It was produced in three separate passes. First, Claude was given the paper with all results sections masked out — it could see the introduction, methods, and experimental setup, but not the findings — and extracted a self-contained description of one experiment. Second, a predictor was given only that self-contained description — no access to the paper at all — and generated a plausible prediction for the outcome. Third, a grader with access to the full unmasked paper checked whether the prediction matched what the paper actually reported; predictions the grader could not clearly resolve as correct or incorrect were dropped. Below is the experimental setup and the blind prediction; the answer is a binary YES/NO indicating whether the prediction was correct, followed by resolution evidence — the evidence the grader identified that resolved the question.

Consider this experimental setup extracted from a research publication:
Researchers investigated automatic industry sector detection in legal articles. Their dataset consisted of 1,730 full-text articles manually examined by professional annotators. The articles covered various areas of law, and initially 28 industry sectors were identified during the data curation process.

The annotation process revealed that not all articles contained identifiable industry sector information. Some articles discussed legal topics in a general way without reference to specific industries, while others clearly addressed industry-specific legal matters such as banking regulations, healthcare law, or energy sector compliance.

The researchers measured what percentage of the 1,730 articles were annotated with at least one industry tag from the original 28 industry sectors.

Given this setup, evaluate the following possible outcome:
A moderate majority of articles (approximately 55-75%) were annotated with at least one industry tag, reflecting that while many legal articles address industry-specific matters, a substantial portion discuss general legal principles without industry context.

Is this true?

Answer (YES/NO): NO